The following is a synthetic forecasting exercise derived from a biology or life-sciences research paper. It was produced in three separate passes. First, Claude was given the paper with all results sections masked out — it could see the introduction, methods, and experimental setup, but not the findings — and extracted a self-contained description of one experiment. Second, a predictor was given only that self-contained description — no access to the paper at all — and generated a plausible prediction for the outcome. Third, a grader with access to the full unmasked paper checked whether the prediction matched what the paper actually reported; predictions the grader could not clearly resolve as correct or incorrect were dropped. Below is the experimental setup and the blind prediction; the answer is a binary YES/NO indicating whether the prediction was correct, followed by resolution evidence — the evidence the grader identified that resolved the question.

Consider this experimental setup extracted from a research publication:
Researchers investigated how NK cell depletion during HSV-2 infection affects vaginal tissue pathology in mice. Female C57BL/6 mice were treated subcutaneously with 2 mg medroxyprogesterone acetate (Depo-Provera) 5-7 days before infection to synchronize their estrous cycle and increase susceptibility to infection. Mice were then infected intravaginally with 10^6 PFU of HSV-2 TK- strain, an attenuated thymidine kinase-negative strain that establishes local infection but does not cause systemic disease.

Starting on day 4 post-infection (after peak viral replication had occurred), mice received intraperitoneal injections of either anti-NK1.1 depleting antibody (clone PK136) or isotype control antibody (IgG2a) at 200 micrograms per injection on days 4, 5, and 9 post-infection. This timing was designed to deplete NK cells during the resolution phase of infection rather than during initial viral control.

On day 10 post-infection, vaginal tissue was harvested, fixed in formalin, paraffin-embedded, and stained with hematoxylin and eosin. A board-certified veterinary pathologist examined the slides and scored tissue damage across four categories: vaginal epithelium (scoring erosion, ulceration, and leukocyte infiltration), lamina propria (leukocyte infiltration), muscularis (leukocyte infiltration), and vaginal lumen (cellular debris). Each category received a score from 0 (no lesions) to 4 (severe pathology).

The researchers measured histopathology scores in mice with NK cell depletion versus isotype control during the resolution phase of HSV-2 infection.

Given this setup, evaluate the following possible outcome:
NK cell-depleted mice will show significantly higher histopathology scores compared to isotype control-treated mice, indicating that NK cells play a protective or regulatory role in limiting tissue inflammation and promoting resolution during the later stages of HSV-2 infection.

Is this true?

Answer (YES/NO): YES